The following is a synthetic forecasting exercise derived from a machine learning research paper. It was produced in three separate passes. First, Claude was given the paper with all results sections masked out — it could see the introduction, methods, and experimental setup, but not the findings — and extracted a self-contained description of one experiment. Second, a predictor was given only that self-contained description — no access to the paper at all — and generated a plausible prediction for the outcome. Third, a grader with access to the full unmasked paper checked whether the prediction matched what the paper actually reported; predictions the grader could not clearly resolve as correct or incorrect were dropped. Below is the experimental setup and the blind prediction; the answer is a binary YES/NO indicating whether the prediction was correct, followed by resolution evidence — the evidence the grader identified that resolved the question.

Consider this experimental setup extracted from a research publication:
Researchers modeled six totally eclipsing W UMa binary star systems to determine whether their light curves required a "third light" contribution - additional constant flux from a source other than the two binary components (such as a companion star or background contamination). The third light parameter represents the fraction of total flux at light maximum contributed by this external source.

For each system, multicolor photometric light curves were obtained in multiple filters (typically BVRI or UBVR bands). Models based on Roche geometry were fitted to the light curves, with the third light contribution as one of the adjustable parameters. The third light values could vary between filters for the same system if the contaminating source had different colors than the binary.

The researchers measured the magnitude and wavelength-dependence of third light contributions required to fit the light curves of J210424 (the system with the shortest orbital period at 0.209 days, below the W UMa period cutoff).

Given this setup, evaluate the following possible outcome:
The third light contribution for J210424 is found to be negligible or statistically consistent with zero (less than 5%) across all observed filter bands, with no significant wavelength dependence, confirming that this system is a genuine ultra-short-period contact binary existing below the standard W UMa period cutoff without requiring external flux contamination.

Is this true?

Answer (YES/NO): NO